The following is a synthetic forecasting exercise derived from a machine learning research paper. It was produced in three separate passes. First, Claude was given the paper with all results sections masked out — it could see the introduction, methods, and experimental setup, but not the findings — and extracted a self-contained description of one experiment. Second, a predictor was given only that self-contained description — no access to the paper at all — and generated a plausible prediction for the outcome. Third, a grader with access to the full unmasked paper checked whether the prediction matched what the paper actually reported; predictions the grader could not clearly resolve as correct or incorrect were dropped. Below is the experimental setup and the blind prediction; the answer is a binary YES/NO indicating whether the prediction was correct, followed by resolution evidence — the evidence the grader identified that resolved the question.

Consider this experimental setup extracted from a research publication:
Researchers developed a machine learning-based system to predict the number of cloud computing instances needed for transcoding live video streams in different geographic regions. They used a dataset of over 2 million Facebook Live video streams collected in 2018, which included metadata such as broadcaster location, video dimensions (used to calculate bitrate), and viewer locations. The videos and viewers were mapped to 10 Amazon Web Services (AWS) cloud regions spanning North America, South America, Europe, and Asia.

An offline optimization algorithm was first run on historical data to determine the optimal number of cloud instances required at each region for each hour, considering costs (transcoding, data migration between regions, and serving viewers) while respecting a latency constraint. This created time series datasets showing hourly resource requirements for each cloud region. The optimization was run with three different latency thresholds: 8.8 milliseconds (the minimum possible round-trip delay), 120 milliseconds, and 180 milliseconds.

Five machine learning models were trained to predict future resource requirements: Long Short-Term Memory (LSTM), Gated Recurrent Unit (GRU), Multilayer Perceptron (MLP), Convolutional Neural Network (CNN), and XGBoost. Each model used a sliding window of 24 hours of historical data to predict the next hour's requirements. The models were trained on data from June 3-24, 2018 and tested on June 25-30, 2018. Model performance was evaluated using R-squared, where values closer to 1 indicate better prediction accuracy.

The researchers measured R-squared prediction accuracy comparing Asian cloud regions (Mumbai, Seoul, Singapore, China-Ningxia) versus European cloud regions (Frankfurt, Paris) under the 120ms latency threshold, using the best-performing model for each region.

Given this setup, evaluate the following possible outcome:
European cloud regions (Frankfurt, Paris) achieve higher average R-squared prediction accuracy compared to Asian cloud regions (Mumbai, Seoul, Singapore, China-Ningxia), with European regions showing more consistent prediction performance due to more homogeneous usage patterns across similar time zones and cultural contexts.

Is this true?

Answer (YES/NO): NO